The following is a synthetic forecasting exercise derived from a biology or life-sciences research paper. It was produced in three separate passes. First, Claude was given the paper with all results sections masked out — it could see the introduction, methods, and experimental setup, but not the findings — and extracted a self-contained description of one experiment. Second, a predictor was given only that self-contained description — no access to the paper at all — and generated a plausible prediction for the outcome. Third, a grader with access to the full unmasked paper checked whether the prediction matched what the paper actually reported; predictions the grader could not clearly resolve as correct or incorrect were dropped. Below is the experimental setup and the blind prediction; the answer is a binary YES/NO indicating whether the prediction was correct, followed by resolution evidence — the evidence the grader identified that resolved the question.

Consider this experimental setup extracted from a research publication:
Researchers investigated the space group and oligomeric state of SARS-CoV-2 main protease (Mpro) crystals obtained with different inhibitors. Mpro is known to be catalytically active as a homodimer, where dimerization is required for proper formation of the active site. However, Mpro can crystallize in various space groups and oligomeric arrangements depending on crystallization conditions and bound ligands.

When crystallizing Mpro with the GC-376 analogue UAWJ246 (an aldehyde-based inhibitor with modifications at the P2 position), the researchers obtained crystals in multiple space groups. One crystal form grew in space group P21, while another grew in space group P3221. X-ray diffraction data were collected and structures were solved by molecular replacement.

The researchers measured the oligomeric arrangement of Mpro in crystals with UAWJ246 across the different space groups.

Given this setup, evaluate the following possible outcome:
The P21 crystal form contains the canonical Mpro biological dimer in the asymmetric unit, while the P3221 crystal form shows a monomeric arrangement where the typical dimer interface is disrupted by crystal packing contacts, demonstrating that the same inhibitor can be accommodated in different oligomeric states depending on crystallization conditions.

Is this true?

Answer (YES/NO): NO